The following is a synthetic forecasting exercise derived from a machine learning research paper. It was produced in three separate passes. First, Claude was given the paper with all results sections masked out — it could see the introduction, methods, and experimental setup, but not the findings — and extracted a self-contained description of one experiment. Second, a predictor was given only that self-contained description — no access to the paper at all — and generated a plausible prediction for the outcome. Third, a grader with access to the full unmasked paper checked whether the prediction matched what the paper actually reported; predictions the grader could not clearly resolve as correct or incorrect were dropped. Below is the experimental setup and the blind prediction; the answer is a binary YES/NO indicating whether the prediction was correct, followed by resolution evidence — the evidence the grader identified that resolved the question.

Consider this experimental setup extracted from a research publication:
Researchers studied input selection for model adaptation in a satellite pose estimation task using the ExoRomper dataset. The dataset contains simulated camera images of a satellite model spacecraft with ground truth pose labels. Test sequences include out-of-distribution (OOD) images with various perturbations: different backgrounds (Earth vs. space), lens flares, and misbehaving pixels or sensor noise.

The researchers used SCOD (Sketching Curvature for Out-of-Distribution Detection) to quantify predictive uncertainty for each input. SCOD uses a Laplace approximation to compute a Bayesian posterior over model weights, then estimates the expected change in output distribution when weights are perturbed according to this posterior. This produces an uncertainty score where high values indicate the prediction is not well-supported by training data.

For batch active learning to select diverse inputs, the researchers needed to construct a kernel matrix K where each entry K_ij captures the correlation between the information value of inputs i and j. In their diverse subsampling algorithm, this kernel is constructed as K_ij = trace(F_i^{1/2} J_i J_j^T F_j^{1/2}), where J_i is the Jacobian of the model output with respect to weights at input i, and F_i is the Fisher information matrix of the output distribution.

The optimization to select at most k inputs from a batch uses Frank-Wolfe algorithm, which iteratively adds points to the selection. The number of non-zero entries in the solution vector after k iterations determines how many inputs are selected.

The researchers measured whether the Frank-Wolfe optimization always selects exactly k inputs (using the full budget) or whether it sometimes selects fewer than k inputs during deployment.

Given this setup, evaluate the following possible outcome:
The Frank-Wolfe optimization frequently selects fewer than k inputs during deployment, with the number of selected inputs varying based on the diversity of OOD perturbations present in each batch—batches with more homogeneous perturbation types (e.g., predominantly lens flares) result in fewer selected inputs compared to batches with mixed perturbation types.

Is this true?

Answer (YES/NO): NO